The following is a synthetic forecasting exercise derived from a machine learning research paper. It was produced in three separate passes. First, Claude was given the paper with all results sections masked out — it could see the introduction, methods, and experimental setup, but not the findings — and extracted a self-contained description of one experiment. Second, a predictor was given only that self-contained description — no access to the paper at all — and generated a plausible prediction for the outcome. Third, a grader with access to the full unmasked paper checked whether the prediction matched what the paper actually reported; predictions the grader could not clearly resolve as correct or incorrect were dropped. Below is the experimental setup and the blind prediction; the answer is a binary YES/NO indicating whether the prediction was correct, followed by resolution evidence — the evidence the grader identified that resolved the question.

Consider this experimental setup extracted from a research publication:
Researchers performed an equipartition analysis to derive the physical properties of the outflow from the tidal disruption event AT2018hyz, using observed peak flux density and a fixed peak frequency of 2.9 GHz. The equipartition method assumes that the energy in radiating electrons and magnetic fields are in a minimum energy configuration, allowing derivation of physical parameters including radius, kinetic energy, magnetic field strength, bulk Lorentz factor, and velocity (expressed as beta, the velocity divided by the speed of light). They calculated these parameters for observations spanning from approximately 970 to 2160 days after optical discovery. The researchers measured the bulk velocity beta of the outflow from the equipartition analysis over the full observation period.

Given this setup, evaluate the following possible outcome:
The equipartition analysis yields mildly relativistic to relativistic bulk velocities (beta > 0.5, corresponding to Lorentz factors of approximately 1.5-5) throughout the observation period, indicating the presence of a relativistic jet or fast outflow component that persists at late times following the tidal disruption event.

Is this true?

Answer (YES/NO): NO